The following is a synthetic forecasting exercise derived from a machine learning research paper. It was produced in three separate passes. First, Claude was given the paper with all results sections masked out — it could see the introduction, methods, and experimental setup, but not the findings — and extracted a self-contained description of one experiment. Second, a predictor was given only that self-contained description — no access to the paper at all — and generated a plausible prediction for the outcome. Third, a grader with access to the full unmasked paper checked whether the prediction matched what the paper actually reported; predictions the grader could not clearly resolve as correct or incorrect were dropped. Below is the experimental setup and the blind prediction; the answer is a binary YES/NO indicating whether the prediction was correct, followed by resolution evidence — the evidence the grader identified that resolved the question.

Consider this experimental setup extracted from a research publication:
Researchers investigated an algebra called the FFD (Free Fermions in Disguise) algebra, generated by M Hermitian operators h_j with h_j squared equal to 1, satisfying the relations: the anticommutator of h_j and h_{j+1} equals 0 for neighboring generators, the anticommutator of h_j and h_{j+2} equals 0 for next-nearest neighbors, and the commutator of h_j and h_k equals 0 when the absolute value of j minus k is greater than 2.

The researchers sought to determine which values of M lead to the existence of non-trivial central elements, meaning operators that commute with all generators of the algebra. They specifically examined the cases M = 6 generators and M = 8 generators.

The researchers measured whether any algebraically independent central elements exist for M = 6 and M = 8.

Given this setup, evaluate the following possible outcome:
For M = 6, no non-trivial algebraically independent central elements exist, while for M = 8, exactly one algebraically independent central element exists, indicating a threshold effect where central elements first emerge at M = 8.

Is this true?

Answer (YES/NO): NO